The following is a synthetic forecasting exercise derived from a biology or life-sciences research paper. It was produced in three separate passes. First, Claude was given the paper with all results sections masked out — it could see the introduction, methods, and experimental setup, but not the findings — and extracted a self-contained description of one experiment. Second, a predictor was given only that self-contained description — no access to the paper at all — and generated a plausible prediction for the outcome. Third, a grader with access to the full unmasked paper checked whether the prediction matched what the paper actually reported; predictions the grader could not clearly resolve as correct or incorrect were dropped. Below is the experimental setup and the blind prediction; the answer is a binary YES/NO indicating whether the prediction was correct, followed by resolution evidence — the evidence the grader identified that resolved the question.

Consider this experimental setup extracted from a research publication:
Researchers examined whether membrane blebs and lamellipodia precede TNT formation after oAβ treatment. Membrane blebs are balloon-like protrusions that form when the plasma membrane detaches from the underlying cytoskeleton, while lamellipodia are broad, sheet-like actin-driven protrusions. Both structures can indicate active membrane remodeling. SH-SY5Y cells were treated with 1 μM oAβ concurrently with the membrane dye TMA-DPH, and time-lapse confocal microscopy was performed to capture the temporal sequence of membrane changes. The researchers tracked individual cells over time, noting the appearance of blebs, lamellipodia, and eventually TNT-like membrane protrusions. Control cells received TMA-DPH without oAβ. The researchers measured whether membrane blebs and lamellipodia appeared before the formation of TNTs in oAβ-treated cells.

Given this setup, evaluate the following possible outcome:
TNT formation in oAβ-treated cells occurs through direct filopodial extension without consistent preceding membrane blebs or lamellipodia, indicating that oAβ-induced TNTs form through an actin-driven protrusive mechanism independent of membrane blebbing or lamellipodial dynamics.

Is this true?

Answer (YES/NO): NO